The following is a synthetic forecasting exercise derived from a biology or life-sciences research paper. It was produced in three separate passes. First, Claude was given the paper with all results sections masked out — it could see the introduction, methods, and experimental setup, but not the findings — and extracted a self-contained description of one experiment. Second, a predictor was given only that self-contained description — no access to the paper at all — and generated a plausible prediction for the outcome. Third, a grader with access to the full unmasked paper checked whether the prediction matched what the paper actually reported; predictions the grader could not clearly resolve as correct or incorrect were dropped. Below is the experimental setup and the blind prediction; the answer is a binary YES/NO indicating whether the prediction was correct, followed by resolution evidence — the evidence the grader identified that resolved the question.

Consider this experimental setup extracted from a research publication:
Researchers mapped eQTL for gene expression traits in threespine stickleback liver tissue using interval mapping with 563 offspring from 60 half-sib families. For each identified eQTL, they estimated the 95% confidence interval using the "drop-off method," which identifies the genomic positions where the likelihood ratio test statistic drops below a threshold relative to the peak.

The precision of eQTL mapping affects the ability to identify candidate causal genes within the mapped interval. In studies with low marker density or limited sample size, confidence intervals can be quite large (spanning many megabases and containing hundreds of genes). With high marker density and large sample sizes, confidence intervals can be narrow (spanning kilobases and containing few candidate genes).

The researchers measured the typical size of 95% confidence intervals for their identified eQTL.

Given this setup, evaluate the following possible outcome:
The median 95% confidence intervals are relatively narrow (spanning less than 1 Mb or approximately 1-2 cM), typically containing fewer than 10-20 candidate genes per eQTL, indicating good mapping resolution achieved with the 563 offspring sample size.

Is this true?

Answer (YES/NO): NO